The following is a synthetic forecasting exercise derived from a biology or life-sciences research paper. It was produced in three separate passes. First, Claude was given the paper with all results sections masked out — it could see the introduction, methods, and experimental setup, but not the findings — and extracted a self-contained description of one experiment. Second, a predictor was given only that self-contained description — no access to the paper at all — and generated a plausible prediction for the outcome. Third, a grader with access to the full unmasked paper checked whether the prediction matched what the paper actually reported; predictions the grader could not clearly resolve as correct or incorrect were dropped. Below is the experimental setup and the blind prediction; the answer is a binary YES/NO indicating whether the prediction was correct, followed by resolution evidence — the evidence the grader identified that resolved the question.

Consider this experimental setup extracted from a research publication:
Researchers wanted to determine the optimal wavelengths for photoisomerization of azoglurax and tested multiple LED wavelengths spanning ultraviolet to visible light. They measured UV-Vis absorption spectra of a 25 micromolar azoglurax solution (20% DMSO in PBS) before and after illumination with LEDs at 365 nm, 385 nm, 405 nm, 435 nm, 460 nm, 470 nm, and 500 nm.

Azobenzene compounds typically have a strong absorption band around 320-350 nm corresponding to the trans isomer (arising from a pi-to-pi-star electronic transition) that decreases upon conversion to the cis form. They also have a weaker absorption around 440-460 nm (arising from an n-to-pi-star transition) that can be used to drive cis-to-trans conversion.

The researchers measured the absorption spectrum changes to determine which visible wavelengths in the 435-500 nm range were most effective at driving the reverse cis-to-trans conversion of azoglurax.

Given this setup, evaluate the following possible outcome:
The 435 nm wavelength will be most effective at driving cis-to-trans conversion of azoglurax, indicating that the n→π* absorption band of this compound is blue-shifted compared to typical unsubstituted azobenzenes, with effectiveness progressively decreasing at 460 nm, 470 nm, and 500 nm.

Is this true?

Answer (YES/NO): NO